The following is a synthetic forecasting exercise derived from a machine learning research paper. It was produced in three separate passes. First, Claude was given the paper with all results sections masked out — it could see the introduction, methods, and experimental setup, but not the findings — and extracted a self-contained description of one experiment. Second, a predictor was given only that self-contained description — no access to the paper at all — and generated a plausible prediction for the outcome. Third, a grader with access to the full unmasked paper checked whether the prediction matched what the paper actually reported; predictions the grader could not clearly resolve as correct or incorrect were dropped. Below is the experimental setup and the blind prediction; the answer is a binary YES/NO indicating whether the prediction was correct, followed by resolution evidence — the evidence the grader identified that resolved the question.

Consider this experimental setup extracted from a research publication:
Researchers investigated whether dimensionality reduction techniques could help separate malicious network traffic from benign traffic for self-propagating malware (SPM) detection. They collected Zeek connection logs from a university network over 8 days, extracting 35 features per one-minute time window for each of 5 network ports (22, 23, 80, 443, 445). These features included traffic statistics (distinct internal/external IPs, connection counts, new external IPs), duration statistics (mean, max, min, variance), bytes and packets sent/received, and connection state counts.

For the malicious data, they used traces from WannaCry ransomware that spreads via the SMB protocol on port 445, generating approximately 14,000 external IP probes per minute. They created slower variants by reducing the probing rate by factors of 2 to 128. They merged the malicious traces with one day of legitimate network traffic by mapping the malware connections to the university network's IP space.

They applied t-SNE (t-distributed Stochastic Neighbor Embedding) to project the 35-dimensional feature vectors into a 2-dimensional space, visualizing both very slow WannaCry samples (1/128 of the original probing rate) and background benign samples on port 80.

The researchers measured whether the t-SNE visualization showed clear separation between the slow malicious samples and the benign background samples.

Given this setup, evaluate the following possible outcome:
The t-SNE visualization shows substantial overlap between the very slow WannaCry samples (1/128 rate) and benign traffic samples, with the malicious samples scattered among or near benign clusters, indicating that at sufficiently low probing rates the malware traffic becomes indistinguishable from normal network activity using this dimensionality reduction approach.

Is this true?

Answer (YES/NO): YES